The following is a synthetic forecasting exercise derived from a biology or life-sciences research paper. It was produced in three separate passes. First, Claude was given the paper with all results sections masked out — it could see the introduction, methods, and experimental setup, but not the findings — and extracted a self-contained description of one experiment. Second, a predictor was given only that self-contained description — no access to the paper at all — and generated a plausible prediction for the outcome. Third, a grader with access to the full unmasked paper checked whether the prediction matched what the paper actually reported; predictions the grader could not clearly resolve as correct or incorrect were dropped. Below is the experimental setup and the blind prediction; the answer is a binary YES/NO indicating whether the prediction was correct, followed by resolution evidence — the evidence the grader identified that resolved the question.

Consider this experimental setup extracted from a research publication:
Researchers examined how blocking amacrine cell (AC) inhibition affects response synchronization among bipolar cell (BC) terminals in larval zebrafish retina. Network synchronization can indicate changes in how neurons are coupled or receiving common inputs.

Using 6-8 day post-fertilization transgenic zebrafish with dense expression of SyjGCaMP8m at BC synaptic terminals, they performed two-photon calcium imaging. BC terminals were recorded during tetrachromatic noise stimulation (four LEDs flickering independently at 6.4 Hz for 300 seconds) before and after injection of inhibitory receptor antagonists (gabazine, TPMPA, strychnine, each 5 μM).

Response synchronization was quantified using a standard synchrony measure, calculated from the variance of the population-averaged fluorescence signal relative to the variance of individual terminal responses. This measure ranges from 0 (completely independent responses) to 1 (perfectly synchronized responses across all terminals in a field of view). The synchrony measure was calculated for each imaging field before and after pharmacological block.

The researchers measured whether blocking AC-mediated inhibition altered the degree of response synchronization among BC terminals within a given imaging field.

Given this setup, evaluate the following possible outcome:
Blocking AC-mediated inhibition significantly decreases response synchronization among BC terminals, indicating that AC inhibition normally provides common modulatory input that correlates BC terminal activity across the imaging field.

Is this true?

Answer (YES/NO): YES